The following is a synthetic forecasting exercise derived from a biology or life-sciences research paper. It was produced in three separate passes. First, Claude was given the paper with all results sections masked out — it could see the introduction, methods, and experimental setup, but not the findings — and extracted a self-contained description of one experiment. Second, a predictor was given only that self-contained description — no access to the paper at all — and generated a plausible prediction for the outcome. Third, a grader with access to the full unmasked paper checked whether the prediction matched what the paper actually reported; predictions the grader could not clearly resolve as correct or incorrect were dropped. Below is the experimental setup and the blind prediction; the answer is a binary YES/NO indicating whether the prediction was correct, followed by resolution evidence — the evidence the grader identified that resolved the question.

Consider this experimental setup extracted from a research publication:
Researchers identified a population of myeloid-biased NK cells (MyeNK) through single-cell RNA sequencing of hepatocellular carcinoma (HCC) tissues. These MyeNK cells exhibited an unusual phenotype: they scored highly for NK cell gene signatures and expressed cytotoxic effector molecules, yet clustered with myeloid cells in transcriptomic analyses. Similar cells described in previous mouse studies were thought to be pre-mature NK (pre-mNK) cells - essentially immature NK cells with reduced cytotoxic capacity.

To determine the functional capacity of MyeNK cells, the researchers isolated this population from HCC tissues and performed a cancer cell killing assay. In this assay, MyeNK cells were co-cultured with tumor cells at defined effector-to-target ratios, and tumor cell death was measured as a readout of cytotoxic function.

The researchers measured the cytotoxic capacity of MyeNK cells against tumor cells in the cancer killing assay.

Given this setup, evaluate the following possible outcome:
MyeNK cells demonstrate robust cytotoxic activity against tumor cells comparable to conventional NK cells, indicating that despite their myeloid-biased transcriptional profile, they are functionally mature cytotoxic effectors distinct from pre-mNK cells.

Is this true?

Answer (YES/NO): YES